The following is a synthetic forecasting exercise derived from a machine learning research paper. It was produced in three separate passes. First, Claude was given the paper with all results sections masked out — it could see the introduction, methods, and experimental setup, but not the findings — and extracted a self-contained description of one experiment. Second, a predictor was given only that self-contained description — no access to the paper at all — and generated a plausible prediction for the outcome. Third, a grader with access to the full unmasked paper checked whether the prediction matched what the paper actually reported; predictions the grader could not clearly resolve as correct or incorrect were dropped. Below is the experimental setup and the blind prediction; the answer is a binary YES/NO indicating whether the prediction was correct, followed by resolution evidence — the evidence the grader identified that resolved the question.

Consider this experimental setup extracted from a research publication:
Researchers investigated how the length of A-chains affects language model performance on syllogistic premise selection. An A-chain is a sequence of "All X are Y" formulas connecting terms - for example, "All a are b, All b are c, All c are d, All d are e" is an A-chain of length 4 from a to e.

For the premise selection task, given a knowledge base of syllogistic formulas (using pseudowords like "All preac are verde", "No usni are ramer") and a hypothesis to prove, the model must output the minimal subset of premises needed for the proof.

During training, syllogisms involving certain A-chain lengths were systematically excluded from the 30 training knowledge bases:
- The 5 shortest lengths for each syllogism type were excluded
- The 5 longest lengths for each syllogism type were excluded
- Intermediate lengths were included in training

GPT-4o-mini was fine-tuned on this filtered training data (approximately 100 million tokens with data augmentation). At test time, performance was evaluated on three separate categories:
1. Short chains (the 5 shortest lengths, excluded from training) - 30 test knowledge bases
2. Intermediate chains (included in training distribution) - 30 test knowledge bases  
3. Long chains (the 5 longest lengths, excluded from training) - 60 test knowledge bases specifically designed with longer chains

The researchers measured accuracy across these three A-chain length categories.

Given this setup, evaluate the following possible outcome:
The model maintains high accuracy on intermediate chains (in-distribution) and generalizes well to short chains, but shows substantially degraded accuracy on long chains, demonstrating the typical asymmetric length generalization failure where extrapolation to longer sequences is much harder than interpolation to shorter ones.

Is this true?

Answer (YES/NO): NO